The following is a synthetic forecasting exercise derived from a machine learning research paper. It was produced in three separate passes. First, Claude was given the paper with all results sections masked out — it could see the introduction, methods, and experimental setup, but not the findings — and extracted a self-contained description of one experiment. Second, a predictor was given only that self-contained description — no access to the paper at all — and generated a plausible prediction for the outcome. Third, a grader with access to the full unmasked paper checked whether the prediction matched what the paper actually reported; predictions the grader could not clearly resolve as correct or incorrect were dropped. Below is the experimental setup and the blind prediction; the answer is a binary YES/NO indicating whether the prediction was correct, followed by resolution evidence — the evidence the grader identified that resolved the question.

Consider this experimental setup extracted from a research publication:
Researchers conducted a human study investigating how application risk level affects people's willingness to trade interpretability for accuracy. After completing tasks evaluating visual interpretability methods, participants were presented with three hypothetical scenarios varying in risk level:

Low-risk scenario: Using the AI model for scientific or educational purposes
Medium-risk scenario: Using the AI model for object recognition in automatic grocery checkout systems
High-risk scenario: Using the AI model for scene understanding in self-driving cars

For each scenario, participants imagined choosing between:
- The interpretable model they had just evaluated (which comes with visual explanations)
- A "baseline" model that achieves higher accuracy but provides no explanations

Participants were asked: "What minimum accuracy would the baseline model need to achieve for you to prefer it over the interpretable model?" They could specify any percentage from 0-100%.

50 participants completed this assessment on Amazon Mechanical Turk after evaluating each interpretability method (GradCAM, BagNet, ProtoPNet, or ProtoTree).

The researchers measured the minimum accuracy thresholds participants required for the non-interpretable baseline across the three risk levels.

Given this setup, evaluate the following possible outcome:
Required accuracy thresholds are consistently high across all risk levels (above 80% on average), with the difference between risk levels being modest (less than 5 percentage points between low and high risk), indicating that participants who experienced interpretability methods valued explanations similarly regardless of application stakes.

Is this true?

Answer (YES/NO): NO